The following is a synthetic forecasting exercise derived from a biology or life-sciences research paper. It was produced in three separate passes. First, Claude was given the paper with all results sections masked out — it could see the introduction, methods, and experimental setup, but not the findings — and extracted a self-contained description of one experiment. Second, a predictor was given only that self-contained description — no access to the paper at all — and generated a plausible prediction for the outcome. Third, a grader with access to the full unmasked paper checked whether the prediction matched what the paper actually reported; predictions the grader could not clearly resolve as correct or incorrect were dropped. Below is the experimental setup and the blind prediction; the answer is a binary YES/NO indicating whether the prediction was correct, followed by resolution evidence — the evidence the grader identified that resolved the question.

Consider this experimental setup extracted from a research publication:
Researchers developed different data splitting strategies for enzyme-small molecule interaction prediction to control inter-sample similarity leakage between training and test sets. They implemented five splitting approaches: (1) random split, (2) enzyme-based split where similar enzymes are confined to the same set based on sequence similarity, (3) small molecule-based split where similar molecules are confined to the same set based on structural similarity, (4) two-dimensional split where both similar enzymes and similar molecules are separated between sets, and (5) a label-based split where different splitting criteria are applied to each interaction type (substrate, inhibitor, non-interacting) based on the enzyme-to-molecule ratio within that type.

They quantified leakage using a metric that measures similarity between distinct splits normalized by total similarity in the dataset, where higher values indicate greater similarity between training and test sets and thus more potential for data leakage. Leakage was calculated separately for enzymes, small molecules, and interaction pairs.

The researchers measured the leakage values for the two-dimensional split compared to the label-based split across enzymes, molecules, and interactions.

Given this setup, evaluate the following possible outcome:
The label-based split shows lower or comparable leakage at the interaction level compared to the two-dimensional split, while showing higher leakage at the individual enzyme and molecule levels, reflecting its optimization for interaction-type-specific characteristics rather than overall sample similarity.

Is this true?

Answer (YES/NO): NO